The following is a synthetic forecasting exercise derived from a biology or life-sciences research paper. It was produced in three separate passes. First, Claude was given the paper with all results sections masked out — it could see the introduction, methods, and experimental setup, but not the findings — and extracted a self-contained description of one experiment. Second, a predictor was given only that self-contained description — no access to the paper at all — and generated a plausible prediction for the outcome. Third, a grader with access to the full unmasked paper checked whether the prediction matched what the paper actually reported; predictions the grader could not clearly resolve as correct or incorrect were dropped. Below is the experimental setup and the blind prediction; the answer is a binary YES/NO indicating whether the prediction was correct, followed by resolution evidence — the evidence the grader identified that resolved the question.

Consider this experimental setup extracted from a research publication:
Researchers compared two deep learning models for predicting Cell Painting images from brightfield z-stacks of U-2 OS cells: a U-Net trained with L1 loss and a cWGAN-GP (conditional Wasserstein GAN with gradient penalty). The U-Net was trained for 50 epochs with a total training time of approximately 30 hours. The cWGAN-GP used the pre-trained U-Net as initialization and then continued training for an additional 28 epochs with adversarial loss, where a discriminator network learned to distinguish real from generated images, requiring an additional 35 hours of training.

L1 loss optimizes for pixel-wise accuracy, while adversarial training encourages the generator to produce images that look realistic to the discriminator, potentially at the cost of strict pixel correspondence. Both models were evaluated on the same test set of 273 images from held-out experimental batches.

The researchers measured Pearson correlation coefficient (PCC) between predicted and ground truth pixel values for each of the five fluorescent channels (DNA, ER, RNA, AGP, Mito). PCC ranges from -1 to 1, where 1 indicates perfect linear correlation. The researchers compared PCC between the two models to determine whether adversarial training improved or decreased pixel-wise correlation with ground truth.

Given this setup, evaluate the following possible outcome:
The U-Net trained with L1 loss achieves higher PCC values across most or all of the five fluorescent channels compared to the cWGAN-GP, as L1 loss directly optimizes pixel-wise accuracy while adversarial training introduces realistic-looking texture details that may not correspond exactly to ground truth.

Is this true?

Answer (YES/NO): NO